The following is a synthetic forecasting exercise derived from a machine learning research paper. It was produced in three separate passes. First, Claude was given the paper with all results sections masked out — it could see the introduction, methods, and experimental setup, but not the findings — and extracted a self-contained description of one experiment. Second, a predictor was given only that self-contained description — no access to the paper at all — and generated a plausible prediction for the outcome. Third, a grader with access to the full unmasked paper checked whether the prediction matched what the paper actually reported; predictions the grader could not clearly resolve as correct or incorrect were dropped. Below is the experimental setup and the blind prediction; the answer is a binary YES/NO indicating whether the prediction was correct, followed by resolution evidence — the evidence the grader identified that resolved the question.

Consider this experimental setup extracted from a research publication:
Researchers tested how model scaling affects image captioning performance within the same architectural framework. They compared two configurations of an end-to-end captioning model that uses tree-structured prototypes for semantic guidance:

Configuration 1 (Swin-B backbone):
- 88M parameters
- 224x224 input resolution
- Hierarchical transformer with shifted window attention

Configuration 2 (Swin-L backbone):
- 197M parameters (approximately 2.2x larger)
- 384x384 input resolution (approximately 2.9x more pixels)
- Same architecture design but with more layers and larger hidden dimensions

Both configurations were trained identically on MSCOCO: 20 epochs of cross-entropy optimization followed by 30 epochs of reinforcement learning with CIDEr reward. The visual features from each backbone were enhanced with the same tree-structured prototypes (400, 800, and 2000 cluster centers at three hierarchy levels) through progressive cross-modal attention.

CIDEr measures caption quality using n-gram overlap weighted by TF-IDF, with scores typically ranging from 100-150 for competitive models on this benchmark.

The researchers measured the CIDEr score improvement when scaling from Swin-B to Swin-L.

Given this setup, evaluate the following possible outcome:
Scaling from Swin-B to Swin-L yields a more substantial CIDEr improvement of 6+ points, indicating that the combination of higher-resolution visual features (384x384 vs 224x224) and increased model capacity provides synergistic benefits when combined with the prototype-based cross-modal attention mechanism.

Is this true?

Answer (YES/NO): YES